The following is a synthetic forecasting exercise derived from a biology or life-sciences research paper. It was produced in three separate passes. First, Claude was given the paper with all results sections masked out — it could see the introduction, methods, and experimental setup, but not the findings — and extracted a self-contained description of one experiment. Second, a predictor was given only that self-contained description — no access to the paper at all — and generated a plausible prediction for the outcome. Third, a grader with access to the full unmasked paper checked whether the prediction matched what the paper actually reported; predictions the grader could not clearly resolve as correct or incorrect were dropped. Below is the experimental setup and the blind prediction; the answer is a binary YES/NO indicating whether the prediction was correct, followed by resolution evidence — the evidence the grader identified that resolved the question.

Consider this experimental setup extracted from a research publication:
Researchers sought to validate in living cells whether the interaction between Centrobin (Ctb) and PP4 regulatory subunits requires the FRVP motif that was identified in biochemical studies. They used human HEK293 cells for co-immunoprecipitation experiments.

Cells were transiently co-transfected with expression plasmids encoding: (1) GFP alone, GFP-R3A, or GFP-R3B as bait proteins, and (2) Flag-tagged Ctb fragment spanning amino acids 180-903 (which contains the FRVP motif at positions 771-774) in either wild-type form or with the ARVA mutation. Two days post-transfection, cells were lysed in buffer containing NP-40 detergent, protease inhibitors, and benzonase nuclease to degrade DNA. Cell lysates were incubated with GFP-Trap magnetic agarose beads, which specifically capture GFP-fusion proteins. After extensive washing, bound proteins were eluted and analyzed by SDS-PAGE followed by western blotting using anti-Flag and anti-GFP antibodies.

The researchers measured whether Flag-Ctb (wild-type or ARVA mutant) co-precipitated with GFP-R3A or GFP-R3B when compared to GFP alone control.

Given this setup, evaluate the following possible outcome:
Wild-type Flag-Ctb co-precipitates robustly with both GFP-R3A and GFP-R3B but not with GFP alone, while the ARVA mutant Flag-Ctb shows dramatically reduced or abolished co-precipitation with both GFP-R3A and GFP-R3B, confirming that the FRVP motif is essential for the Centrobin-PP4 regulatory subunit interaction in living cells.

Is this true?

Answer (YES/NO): YES